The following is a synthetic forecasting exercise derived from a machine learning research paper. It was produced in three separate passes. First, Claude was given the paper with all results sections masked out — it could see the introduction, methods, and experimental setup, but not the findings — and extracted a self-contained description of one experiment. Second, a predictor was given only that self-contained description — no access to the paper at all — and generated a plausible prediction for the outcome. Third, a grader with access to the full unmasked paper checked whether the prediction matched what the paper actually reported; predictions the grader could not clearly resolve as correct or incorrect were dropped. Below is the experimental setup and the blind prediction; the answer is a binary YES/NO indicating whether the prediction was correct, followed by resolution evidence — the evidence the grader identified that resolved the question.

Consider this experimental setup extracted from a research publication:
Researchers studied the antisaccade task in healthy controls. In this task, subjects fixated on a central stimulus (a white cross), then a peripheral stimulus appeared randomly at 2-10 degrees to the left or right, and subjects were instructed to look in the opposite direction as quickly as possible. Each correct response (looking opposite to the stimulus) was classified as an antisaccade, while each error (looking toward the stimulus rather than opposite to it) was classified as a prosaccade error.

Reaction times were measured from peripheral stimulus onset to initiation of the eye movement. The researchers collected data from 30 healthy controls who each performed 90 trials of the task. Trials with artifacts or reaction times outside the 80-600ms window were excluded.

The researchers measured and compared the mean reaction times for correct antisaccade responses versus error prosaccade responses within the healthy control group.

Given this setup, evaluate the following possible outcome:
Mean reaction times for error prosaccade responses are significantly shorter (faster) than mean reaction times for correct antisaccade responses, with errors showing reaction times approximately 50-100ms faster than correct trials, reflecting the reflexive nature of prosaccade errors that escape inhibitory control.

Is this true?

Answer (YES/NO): YES